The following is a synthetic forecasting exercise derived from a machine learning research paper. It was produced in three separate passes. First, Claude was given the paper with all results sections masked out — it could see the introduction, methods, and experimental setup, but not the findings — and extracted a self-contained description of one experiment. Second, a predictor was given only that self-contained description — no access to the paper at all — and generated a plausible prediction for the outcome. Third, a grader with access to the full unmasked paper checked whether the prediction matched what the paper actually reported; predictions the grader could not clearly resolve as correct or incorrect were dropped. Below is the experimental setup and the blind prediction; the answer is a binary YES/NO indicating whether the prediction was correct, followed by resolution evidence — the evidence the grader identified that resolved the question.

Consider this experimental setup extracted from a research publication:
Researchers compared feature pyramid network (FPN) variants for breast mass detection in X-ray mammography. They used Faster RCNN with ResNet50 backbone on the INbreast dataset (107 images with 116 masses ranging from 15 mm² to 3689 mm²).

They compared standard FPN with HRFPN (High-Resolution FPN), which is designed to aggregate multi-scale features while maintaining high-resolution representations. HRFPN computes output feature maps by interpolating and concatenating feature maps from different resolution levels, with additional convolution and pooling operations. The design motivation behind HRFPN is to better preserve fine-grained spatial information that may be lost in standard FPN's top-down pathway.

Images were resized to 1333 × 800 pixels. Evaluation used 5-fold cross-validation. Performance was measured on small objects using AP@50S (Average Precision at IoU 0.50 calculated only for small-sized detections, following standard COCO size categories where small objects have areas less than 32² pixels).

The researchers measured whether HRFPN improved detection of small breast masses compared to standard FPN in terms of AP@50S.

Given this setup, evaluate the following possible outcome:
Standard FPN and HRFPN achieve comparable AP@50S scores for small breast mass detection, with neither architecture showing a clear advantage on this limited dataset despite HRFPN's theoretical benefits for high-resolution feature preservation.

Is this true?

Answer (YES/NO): NO